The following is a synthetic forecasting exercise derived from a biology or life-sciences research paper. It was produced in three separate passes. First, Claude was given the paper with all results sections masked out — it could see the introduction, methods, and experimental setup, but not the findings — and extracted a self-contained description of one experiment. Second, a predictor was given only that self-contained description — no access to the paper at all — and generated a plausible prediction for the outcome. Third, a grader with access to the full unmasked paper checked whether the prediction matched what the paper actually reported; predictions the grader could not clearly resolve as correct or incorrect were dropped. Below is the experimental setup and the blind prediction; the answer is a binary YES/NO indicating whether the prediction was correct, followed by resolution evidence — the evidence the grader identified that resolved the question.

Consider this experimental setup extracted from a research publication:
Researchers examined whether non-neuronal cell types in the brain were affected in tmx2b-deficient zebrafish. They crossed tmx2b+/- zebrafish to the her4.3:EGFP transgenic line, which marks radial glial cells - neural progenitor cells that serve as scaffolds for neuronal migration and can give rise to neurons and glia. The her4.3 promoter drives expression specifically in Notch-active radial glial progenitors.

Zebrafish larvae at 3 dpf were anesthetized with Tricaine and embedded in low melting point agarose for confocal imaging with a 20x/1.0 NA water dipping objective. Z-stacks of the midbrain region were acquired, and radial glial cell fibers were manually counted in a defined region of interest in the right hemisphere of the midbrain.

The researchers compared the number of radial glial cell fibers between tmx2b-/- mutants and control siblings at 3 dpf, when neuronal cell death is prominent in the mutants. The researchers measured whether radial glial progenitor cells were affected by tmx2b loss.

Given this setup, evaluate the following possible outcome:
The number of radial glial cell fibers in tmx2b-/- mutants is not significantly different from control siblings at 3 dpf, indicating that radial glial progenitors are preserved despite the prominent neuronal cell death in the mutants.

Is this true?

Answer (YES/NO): YES